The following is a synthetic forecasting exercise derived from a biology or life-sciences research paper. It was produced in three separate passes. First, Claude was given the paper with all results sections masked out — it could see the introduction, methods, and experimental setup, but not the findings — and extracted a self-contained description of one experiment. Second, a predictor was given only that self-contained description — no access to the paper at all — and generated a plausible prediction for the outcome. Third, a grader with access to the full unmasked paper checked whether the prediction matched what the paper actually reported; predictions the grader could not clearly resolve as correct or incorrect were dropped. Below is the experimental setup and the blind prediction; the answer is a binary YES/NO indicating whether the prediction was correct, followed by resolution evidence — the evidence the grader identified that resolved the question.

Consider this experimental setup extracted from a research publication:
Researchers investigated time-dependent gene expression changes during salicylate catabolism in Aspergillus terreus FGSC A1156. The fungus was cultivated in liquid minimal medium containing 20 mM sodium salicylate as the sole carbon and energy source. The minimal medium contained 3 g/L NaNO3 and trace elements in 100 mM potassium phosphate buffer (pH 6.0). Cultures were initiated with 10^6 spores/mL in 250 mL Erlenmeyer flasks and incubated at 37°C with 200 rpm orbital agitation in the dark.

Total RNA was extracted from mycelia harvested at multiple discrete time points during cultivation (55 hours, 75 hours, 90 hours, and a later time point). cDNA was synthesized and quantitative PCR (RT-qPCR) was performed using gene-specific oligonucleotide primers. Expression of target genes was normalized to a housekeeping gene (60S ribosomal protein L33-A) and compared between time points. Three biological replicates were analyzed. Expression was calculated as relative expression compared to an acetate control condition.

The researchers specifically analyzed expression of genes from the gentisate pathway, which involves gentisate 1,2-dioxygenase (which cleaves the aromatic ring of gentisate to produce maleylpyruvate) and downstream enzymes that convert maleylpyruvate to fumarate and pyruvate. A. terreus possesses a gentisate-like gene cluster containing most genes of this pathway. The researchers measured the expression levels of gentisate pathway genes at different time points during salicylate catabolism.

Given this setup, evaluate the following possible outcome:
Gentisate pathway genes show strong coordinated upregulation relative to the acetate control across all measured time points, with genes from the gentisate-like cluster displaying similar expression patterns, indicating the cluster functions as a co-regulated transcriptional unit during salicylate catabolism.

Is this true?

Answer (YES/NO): NO